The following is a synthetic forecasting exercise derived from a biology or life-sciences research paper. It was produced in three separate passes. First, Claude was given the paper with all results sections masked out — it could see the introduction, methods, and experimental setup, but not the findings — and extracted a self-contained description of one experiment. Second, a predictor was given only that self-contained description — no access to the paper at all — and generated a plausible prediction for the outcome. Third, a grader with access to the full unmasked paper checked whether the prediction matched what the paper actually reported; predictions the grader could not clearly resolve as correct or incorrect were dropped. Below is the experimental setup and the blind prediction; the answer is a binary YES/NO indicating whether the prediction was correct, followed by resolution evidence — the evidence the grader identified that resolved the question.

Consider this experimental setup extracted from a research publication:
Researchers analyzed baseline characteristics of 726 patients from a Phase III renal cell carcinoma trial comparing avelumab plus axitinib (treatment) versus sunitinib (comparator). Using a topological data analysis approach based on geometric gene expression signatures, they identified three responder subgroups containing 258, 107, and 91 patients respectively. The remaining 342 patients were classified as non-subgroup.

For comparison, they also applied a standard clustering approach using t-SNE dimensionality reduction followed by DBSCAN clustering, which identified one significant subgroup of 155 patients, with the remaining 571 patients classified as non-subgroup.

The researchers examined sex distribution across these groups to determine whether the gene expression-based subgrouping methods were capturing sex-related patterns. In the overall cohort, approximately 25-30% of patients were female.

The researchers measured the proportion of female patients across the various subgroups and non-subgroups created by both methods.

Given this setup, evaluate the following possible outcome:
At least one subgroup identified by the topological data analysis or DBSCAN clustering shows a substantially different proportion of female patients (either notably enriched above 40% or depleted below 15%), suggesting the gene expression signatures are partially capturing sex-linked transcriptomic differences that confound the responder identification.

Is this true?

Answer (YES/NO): NO